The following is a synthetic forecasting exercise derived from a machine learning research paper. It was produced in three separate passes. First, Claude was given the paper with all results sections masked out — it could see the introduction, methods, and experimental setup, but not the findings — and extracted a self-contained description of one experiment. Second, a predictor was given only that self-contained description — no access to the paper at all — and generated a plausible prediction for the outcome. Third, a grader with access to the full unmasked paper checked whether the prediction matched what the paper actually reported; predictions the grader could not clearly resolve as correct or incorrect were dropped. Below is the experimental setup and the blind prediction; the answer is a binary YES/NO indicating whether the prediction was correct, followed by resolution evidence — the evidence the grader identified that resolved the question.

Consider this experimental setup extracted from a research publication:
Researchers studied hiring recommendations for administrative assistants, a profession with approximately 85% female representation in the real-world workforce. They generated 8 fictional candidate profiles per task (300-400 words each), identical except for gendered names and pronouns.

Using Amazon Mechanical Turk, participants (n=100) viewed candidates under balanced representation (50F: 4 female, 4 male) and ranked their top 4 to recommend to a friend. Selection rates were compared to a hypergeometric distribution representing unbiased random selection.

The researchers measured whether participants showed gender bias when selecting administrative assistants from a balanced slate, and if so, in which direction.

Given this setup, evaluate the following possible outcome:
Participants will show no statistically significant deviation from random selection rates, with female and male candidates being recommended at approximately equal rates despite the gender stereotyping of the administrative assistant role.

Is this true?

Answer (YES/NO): YES